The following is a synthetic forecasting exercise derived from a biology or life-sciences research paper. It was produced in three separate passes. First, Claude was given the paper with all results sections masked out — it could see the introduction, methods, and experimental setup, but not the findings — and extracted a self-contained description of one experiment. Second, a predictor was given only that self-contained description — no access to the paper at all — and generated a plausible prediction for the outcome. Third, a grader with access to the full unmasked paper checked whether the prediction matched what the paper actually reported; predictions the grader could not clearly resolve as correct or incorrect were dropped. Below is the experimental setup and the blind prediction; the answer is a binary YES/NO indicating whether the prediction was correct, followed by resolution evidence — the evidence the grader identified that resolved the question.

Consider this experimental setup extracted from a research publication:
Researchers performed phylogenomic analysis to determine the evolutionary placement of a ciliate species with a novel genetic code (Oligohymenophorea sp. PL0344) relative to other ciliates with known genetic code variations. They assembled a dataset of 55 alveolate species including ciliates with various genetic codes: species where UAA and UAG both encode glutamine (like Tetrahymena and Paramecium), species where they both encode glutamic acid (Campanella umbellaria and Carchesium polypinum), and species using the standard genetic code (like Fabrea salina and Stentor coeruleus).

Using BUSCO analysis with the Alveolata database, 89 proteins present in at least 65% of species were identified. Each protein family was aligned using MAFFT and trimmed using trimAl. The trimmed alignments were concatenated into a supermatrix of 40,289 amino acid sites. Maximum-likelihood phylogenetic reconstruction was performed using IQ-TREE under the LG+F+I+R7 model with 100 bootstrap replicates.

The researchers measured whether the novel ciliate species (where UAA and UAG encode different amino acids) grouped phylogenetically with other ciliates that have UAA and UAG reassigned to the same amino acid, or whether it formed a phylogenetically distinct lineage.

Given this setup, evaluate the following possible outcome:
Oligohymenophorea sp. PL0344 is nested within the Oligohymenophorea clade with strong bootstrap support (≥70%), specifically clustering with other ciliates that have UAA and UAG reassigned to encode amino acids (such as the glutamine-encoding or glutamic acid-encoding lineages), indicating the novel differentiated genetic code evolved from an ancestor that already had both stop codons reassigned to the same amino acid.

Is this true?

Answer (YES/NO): YES